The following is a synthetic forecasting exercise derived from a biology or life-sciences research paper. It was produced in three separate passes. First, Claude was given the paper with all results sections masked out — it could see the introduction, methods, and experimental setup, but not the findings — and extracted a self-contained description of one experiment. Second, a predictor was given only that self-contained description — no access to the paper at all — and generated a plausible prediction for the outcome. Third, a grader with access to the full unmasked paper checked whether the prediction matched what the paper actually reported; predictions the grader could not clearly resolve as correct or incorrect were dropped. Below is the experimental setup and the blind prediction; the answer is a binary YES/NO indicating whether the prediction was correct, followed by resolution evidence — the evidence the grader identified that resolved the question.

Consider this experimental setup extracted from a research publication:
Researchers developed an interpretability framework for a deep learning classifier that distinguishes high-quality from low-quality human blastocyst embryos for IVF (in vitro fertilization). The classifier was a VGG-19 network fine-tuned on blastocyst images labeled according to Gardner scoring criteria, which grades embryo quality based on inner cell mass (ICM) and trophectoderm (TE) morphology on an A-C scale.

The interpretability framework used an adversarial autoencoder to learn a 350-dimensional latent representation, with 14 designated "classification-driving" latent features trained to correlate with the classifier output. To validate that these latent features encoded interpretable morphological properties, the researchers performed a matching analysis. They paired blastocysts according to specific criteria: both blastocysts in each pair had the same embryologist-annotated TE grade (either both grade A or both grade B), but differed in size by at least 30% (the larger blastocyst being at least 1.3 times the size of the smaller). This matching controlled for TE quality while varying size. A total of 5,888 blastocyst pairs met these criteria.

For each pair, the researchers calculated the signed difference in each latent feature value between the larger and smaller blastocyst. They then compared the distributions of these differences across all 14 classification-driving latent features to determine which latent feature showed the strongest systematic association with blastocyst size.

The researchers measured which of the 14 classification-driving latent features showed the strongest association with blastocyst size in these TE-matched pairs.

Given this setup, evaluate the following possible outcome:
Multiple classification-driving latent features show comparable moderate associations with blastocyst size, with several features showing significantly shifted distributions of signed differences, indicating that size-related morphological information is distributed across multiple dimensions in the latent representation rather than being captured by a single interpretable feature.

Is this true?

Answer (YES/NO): NO